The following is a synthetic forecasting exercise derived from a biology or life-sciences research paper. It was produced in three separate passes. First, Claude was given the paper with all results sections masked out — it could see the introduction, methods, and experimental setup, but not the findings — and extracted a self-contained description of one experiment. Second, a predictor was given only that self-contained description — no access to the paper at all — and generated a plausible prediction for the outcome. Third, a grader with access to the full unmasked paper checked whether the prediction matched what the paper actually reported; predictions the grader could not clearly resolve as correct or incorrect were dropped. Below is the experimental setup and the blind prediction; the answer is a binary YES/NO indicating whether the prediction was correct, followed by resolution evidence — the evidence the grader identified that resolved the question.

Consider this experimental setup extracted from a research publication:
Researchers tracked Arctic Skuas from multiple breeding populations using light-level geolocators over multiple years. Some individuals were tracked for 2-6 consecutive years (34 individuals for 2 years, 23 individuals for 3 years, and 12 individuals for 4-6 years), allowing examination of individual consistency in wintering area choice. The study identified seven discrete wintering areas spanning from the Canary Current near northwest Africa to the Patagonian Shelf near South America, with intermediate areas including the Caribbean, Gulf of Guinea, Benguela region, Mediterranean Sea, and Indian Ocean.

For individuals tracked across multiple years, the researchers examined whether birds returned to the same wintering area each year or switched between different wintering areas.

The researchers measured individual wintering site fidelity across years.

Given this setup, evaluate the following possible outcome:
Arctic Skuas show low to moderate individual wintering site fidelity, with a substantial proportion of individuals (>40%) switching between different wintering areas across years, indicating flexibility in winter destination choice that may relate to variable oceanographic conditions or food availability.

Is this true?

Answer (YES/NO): NO